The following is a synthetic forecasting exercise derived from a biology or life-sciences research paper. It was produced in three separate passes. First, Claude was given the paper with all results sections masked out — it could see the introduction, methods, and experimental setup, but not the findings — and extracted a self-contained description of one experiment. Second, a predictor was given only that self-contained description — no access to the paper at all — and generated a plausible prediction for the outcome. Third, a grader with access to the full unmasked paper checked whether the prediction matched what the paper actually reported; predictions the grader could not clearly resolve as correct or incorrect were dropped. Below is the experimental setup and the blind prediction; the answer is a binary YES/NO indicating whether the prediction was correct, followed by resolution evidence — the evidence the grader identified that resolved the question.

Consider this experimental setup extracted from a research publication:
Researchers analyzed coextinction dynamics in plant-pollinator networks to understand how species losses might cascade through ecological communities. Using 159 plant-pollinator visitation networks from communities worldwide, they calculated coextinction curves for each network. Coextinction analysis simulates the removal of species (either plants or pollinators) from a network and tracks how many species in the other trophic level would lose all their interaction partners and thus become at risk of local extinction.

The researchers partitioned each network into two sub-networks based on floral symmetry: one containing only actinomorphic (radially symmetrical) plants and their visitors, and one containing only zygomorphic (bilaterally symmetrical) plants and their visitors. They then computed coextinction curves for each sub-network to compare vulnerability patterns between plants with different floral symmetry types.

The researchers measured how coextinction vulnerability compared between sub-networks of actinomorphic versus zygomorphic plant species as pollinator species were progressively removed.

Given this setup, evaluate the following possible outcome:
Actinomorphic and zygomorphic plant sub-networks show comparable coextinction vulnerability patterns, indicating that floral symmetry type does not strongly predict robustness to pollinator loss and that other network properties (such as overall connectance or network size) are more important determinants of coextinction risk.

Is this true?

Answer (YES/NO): NO